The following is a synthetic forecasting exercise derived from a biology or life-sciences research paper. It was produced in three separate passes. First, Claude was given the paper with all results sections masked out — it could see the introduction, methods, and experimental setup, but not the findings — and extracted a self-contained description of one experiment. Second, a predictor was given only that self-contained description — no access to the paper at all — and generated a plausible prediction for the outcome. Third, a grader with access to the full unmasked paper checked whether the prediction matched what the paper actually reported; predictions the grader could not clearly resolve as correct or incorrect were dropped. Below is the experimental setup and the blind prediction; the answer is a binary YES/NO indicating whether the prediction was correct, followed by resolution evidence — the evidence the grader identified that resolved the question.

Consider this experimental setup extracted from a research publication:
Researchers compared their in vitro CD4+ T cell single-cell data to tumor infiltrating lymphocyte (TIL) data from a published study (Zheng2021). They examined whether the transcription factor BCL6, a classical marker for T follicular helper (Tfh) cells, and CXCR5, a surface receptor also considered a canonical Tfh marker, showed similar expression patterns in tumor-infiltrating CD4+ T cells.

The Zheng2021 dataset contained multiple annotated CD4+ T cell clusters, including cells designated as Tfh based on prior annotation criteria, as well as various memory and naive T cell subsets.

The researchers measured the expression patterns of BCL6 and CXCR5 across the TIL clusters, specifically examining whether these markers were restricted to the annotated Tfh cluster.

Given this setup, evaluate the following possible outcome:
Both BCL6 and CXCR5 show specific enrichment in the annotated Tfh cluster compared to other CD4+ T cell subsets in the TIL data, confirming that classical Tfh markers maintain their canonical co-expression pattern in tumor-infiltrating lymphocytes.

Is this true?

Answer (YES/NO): NO